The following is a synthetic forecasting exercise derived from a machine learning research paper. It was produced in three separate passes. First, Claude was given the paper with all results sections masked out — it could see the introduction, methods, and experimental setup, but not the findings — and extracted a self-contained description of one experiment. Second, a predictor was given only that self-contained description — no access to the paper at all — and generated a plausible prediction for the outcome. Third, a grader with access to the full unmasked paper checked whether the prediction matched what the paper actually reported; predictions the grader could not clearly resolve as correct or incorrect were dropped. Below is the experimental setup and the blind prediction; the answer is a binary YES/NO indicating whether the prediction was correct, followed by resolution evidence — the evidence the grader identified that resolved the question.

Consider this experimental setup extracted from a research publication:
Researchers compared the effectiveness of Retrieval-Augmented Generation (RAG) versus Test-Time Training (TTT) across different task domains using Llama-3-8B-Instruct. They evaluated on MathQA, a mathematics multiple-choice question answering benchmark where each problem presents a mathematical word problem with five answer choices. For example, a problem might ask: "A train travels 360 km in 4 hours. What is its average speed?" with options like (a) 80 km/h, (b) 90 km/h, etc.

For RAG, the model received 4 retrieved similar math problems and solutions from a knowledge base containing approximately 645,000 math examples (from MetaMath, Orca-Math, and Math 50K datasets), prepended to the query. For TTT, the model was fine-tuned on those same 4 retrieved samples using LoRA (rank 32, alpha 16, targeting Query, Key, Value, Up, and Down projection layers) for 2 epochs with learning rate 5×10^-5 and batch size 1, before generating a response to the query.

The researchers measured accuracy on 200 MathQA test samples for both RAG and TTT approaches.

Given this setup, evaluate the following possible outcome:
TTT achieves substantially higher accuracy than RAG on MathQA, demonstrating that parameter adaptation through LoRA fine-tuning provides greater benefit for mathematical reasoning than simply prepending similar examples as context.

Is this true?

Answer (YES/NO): NO